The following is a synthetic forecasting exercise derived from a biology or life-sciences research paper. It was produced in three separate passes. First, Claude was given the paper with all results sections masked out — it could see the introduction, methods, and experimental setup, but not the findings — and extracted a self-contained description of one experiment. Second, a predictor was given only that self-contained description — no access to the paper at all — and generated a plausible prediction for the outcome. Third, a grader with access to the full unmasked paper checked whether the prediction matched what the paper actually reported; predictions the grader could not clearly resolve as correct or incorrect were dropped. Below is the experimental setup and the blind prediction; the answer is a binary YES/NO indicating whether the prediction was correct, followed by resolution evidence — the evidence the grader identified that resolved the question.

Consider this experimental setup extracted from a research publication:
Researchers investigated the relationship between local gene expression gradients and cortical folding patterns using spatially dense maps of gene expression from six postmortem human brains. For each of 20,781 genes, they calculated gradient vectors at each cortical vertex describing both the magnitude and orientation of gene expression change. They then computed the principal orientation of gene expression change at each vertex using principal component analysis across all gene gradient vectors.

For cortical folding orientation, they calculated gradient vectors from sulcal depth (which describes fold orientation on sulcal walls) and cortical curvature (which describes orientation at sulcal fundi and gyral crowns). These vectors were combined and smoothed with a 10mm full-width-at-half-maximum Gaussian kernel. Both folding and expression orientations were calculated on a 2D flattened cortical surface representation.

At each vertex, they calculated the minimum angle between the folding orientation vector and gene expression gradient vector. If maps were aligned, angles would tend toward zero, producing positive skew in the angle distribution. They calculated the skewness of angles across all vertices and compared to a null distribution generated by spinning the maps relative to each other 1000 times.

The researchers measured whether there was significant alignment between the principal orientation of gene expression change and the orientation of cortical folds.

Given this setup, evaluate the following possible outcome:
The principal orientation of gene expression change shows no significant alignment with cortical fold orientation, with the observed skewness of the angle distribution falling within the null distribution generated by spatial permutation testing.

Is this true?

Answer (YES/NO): NO